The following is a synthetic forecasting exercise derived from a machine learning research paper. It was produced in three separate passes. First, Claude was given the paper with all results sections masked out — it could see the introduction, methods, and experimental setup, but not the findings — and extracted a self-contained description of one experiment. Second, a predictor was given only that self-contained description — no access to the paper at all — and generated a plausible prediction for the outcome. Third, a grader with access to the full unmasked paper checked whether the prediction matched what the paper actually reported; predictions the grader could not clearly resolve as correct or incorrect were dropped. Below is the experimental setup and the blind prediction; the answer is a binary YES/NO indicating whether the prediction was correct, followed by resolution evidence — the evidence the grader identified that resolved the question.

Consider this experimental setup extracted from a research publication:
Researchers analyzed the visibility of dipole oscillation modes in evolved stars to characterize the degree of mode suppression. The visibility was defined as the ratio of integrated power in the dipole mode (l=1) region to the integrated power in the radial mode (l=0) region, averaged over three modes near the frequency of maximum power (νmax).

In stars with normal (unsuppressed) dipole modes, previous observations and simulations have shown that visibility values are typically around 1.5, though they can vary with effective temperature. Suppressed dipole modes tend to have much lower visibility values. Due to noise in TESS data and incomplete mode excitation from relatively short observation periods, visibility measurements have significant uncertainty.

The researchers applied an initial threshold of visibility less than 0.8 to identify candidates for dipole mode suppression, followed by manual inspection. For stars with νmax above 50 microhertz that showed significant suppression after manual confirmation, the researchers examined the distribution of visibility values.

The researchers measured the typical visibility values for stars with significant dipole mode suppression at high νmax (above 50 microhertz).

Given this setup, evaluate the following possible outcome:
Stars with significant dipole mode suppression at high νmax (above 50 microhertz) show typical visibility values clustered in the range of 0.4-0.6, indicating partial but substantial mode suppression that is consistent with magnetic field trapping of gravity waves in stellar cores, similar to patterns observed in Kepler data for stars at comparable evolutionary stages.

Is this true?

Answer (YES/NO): NO